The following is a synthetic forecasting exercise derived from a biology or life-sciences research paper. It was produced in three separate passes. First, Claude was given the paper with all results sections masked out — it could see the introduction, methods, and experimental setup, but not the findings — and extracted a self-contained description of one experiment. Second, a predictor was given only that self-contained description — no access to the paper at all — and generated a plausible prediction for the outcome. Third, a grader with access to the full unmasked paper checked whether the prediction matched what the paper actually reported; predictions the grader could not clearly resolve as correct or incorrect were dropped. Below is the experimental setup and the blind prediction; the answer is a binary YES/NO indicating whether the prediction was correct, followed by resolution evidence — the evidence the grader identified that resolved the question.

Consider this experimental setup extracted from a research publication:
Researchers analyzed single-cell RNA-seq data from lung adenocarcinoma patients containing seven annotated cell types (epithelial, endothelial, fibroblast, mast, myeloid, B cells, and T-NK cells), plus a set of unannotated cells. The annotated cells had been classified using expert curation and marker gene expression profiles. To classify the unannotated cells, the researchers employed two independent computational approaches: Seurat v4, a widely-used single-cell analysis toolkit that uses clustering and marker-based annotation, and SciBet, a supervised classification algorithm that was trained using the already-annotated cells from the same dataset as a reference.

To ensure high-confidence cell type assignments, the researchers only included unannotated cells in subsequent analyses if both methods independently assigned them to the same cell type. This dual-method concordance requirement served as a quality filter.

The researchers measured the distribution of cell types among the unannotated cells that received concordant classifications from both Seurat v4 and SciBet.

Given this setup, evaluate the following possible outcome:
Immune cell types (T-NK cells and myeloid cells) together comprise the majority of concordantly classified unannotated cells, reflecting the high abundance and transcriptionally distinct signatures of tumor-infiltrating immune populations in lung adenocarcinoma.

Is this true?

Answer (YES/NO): NO